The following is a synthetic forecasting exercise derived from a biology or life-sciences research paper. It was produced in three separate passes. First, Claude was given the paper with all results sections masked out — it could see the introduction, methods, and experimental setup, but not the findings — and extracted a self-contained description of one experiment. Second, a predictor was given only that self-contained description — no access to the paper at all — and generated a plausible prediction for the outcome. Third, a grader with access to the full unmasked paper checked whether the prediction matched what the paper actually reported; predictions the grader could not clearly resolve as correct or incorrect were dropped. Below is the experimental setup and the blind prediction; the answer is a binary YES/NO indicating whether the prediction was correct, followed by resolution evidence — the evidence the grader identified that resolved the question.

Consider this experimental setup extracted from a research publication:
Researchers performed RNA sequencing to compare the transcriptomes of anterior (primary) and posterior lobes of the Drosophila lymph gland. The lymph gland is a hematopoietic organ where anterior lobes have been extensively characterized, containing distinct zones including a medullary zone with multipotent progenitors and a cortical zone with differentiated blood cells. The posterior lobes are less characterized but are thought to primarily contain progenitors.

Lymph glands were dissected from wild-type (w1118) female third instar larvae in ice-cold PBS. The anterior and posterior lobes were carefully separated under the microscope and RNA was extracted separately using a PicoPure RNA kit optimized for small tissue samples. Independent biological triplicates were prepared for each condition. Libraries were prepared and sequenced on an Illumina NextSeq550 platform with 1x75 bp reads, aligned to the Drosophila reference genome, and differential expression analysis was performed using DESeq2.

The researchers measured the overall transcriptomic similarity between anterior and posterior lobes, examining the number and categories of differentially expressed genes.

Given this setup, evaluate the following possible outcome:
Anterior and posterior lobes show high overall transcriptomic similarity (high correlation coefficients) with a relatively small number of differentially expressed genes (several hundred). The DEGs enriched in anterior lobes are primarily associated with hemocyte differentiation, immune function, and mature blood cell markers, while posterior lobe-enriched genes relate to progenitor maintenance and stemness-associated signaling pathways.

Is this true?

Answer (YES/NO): NO